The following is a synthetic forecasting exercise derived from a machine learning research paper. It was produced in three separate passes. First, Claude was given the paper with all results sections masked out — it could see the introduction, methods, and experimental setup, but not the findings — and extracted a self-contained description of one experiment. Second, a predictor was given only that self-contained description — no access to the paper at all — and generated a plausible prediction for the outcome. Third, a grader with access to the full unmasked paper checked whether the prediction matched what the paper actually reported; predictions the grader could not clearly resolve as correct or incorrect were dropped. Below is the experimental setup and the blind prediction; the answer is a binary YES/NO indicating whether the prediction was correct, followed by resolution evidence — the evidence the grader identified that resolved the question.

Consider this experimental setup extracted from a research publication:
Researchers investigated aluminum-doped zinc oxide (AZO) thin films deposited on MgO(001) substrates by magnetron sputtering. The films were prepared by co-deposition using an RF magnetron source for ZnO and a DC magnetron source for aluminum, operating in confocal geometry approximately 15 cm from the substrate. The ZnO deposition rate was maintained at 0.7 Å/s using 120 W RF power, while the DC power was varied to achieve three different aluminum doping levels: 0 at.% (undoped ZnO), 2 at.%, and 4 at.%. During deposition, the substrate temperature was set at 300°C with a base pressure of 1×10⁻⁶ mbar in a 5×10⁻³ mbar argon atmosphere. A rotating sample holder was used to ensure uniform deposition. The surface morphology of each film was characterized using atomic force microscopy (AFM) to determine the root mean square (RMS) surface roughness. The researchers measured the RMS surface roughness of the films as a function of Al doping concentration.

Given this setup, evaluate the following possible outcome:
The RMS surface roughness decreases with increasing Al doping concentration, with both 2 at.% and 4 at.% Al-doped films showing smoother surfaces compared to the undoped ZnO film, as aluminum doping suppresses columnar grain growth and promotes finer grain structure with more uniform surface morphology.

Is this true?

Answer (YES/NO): NO